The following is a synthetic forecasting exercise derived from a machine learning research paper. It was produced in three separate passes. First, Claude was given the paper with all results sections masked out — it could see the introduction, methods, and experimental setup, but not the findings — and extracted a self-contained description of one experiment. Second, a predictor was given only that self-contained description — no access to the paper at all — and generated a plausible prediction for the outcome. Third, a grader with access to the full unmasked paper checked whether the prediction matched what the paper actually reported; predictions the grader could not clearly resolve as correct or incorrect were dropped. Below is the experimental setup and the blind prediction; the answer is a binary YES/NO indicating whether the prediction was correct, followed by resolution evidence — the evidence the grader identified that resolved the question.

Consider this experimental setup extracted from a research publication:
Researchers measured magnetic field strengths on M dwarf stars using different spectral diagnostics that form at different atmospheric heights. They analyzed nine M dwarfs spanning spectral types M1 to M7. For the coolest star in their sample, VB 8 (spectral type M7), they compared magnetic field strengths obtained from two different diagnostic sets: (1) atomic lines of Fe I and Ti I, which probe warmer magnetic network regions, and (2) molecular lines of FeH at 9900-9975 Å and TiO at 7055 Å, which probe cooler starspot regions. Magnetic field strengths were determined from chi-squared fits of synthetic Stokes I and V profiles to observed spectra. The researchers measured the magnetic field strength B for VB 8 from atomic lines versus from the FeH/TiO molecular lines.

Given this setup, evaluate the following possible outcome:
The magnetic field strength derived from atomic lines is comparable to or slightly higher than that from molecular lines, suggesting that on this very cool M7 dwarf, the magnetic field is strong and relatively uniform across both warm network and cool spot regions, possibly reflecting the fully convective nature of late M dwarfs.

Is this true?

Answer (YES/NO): NO